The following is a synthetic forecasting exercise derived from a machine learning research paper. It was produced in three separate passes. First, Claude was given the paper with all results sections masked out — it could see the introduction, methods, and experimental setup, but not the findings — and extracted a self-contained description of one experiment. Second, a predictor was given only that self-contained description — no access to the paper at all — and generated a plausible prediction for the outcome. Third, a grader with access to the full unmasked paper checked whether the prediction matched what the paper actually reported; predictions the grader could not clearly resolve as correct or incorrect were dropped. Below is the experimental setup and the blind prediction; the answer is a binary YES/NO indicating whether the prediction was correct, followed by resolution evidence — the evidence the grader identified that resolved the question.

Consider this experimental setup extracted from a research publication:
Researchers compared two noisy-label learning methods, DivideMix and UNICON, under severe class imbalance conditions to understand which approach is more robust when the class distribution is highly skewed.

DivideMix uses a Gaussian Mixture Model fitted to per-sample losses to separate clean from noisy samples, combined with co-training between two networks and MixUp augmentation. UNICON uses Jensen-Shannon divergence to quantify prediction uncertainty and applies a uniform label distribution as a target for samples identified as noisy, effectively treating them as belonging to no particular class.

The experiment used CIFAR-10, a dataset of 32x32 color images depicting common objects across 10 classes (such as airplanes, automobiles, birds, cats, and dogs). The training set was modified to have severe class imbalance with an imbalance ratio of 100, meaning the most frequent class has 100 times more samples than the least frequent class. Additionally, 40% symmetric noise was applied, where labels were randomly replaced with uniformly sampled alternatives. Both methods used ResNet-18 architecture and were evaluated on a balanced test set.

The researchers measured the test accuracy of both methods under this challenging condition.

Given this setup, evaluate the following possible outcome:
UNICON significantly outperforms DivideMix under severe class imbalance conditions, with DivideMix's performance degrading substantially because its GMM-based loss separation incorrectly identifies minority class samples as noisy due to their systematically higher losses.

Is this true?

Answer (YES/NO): YES